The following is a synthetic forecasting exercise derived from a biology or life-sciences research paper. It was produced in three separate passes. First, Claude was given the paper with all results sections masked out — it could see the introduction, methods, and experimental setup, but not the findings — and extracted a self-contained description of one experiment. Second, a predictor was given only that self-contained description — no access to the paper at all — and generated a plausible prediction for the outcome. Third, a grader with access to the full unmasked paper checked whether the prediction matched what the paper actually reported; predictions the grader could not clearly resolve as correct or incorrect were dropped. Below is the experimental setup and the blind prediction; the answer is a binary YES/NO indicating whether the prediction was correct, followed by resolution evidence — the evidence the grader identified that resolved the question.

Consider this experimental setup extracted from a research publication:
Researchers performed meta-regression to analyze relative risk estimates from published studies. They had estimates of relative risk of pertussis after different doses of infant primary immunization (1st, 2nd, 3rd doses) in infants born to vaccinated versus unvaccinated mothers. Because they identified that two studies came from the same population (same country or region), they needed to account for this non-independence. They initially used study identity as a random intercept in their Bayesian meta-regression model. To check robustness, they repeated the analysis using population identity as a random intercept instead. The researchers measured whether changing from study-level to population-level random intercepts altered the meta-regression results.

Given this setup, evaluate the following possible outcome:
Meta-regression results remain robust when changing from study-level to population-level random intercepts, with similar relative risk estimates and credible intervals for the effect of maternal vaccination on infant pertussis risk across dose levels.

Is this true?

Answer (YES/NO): YES